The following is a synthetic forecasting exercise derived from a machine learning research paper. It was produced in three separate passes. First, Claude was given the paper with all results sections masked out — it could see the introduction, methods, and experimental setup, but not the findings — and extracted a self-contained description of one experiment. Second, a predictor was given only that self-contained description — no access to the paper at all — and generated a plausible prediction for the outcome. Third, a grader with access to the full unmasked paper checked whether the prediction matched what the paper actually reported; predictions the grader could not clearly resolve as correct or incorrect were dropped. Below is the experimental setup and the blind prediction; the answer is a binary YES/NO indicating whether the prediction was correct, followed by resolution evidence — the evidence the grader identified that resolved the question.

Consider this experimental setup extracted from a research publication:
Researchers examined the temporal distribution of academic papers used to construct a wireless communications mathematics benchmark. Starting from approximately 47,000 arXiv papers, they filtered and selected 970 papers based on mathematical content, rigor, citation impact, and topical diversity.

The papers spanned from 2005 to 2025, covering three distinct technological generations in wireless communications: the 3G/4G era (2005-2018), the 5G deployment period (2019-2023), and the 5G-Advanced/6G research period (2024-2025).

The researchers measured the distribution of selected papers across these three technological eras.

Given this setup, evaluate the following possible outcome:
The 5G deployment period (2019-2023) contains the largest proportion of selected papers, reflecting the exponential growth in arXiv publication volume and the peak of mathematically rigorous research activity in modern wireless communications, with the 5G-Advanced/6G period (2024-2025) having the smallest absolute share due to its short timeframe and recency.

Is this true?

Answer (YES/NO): NO